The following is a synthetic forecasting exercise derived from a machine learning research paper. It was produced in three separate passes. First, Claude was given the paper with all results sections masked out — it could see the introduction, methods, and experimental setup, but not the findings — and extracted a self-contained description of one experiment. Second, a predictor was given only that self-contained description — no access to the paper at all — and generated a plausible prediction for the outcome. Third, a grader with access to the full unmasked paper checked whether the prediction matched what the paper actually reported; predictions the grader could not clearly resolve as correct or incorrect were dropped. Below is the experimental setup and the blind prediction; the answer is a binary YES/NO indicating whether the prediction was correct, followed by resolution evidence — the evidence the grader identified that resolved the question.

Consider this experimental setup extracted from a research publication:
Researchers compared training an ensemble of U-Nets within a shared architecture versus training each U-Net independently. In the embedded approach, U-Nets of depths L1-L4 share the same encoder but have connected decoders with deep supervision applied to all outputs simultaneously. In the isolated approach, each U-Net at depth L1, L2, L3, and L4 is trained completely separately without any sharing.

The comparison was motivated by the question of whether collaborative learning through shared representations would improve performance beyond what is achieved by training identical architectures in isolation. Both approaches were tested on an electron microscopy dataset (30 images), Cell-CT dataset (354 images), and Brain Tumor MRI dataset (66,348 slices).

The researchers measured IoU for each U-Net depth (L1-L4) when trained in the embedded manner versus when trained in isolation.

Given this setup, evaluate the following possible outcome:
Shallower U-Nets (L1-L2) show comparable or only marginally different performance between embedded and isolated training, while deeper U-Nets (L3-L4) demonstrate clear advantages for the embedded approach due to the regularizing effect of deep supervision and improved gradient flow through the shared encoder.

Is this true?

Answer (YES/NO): NO